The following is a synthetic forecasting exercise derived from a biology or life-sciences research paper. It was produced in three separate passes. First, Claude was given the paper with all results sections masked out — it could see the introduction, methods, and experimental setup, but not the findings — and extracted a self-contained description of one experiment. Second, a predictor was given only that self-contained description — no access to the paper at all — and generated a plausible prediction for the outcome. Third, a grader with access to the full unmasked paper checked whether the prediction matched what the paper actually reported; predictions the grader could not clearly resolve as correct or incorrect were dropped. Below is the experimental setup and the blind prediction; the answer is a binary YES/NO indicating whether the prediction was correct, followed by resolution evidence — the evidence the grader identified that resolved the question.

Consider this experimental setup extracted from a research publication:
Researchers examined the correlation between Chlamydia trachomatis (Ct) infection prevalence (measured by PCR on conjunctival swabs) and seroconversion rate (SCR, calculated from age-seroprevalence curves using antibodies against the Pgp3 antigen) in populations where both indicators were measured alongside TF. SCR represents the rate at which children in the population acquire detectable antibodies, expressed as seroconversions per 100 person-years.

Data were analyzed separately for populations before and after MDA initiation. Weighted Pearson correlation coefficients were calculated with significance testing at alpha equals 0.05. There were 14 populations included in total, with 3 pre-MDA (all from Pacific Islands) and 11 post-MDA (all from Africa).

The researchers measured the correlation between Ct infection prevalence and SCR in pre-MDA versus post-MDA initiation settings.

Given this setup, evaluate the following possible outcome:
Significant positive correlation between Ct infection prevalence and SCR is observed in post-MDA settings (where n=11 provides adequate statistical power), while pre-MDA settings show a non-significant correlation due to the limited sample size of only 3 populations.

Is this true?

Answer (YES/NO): YES